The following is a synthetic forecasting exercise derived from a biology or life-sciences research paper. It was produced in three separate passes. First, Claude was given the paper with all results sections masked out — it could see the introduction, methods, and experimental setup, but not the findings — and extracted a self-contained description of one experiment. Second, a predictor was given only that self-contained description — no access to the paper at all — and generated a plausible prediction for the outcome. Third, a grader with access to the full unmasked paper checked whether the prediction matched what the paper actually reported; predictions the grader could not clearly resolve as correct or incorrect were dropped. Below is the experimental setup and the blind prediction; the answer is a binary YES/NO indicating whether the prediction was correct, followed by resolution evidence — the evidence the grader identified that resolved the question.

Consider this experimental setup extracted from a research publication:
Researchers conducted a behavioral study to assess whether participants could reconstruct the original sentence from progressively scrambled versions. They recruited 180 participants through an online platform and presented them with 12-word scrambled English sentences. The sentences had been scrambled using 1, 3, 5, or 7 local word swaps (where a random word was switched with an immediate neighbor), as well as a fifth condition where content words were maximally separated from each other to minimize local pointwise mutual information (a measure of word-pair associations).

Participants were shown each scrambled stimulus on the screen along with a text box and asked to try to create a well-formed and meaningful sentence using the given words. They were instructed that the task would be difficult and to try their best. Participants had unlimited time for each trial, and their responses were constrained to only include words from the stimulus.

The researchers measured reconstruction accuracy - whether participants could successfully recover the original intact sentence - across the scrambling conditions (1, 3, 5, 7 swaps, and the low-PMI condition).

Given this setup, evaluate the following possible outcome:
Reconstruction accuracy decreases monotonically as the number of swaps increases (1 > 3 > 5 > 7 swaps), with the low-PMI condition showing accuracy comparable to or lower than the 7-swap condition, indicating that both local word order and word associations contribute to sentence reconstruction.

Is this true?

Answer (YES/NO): YES